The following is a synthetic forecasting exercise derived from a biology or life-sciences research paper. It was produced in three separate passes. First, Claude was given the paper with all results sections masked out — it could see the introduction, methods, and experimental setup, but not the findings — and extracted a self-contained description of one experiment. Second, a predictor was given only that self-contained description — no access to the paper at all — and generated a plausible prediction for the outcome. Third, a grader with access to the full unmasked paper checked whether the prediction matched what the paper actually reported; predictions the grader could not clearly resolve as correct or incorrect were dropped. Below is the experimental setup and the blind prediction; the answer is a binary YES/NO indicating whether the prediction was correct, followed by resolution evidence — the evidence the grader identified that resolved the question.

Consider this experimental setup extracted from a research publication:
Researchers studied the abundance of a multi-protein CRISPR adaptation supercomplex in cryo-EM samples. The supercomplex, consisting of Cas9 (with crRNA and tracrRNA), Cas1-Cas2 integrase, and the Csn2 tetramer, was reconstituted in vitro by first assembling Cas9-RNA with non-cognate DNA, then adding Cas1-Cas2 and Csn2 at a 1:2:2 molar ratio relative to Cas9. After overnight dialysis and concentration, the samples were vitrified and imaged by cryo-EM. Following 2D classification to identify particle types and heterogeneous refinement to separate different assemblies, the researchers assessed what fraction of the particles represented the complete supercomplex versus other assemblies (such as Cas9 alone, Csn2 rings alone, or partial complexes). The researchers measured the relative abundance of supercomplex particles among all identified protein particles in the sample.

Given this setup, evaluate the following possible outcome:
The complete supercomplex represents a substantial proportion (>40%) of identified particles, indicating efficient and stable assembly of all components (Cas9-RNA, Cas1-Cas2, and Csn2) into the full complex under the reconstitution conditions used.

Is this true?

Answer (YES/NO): NO